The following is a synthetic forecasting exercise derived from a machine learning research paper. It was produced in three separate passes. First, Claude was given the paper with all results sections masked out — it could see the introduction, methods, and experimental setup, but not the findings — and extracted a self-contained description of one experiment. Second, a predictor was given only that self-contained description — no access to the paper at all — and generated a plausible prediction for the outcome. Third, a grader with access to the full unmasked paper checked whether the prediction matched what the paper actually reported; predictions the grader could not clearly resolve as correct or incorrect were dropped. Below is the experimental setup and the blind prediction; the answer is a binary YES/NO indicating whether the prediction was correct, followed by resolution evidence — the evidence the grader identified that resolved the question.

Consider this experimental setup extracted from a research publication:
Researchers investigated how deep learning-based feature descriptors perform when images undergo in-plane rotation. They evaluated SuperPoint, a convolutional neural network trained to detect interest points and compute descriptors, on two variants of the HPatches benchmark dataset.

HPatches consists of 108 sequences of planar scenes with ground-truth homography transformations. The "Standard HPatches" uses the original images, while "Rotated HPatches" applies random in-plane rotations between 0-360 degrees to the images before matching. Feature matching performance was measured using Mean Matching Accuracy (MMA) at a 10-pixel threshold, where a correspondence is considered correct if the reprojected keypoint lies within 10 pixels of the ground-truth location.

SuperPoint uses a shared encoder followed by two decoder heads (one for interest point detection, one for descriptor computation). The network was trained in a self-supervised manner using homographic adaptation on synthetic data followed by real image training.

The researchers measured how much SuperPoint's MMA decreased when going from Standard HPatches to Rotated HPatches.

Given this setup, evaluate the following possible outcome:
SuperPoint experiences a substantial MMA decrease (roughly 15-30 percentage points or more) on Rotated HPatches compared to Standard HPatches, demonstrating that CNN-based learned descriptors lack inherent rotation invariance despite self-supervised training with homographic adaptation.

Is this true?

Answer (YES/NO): YES